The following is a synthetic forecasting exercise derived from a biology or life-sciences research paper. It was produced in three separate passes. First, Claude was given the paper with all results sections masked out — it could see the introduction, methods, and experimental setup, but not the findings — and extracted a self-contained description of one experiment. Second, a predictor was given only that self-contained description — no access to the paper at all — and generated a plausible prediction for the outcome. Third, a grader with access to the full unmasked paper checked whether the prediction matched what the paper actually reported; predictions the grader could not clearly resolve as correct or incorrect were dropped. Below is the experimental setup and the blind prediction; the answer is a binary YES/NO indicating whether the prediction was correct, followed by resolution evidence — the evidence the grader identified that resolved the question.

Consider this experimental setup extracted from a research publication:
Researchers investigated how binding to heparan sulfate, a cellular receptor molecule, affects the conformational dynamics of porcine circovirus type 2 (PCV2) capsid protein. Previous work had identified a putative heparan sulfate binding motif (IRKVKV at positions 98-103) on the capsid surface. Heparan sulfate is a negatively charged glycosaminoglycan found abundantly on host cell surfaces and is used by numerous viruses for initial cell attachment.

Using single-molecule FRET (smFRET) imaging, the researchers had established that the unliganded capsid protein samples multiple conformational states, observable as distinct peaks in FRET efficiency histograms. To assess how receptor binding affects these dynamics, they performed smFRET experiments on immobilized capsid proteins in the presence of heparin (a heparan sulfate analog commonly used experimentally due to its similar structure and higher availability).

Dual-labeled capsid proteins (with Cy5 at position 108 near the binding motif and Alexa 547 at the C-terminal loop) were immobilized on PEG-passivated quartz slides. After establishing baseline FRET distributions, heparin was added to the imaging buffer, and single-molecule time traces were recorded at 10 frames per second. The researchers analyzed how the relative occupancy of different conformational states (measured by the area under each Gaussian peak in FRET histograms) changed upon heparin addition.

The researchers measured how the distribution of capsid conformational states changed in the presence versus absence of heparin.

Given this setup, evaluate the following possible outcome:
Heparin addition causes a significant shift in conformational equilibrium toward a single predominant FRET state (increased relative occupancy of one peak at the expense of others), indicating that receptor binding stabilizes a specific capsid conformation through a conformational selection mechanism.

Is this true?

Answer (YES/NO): NO